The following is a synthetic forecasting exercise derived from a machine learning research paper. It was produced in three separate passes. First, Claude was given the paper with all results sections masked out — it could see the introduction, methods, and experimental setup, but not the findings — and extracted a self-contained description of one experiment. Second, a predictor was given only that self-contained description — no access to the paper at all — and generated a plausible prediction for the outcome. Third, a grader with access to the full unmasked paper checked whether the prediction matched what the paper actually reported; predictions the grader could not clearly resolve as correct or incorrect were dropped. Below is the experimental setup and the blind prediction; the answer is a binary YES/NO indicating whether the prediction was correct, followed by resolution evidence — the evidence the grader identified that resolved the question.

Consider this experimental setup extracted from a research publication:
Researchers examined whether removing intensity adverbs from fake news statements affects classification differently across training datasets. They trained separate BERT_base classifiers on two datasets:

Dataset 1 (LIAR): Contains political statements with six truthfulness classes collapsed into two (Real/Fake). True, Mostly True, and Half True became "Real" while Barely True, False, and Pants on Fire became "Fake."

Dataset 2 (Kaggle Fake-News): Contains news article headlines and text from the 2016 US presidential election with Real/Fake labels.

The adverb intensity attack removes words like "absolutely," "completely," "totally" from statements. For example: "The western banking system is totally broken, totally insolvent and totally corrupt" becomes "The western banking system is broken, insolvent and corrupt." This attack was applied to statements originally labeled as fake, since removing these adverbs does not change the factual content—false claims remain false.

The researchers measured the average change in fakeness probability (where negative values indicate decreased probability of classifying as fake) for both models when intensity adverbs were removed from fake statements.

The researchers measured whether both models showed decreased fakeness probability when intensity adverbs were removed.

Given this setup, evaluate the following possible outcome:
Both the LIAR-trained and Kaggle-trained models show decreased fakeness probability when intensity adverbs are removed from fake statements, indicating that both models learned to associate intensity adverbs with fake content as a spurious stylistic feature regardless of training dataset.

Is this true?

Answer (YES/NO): NO